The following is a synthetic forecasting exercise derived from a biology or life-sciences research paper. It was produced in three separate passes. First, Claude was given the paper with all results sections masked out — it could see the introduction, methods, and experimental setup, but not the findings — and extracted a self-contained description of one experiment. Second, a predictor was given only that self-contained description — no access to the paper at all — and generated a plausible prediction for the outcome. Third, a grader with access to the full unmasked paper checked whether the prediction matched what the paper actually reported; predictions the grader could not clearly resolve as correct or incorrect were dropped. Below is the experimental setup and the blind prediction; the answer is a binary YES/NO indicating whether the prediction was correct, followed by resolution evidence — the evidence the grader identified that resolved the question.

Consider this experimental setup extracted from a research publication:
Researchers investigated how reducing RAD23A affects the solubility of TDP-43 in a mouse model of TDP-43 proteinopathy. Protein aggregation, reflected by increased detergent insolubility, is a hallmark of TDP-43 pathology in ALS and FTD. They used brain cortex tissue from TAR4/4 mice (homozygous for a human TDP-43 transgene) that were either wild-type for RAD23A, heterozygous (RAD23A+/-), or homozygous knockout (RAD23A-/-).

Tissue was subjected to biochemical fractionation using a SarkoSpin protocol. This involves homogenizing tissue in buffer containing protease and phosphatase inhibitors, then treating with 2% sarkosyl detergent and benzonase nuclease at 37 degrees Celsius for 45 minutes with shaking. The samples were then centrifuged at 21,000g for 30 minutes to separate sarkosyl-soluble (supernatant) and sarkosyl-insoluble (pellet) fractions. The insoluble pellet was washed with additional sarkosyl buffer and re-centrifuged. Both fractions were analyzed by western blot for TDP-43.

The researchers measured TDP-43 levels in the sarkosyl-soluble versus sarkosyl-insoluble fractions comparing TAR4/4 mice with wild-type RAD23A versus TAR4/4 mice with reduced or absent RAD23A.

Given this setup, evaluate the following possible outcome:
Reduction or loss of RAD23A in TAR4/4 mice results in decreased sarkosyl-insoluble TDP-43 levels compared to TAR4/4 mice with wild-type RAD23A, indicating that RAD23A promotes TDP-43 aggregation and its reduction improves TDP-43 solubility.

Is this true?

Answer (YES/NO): YES